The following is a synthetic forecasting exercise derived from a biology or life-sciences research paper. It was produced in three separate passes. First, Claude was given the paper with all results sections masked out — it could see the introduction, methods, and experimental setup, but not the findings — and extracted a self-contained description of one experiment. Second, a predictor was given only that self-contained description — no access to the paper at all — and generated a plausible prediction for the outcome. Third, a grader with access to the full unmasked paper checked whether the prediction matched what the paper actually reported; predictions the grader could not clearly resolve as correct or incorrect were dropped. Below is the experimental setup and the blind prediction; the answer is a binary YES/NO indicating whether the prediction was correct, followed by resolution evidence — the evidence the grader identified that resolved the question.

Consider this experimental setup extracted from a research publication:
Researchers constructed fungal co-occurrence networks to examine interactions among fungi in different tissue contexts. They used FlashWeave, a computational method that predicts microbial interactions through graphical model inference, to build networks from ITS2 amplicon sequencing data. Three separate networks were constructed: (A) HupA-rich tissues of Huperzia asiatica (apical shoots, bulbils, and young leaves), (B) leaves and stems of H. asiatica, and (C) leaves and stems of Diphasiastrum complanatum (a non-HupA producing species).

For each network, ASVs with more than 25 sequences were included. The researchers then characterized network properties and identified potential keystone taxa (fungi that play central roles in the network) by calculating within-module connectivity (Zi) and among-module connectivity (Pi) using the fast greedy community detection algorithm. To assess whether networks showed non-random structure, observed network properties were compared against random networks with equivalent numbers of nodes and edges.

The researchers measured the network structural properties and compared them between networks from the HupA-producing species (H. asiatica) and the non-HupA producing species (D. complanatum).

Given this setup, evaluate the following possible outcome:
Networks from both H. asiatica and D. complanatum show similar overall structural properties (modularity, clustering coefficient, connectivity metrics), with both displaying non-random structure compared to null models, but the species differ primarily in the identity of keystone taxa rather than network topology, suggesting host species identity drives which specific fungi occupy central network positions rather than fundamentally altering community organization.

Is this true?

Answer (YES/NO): NO